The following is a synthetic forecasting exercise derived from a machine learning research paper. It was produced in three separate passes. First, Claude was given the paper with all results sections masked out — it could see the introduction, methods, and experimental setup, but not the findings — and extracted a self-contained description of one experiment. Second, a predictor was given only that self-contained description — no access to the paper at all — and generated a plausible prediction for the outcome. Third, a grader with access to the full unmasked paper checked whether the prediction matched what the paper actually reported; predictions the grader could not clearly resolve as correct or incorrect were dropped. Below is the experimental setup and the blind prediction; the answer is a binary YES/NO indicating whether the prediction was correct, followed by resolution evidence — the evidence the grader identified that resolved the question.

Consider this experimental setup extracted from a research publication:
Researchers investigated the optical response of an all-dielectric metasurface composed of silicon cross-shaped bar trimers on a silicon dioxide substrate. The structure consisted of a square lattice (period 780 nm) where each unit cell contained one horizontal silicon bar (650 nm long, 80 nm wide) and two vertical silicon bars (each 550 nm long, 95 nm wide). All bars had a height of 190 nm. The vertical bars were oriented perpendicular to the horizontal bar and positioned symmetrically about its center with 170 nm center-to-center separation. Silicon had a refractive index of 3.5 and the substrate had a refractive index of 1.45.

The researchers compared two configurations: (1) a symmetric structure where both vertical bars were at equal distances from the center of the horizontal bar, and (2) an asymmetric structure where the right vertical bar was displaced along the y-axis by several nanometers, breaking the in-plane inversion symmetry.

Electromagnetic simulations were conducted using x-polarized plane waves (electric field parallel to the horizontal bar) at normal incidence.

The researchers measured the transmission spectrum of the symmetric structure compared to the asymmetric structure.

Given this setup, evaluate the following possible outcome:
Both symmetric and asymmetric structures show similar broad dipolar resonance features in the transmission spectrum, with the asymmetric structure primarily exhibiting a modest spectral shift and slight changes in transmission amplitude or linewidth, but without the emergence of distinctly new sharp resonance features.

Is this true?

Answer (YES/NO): NO